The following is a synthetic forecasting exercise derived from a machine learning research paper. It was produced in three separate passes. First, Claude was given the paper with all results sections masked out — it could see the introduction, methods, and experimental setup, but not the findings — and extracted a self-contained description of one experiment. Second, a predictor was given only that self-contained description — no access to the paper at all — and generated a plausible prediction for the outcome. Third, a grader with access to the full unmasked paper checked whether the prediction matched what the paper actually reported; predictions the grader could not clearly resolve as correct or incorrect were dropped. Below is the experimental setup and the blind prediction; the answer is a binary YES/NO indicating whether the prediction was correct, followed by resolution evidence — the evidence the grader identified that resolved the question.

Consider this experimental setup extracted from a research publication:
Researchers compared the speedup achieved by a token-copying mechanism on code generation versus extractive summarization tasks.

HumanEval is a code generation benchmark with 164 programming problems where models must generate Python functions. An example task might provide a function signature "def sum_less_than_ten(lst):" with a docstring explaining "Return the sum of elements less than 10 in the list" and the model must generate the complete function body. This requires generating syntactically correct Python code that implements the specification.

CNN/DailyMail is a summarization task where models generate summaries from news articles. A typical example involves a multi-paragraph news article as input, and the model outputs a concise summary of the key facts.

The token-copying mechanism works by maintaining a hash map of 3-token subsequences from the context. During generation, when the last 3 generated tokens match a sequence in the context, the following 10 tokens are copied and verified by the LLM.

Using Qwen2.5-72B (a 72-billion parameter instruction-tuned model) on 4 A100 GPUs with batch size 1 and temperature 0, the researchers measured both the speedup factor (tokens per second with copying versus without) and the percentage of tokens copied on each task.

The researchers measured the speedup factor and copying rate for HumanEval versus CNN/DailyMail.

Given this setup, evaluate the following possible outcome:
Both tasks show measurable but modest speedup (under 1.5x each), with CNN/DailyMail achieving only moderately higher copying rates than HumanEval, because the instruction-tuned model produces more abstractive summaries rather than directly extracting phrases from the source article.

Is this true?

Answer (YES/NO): NO